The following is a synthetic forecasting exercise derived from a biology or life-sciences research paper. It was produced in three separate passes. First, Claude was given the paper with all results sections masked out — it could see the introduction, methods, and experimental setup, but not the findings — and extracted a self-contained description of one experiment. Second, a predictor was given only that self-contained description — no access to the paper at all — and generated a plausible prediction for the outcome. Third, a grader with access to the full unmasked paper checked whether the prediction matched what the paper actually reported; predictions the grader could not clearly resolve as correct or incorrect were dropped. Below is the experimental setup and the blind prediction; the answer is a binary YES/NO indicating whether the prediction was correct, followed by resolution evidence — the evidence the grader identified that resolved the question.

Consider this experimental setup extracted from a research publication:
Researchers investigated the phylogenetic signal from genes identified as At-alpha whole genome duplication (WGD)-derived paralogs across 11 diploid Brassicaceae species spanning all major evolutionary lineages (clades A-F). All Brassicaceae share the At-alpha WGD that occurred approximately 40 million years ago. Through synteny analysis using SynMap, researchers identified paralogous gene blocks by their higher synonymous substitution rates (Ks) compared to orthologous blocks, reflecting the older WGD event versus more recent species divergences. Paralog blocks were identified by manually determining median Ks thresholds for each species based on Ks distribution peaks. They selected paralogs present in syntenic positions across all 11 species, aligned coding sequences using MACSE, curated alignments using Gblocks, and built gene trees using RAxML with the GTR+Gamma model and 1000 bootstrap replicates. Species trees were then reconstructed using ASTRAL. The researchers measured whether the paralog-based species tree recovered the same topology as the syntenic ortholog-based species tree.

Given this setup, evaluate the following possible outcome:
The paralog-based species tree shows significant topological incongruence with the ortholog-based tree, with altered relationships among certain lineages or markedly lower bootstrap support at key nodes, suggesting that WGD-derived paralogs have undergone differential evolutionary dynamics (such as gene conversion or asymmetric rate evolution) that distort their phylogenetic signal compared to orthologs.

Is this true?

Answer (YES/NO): YES